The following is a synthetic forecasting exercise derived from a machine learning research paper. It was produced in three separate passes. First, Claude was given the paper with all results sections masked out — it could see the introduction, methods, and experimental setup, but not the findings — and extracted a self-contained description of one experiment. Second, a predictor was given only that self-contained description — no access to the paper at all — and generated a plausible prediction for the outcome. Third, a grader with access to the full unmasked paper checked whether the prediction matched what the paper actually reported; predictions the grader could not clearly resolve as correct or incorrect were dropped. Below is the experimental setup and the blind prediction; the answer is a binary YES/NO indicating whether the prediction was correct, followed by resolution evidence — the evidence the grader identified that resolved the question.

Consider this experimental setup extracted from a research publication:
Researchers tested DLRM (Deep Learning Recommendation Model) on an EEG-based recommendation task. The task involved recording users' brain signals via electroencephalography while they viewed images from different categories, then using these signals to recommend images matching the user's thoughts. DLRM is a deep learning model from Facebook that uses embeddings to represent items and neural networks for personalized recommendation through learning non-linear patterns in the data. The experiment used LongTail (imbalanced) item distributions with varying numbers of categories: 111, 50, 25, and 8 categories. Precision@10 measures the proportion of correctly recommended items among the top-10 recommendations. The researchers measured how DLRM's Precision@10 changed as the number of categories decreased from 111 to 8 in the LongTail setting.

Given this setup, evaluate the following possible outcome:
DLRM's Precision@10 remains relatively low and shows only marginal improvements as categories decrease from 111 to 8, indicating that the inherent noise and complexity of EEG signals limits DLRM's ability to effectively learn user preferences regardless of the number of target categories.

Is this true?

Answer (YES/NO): YES